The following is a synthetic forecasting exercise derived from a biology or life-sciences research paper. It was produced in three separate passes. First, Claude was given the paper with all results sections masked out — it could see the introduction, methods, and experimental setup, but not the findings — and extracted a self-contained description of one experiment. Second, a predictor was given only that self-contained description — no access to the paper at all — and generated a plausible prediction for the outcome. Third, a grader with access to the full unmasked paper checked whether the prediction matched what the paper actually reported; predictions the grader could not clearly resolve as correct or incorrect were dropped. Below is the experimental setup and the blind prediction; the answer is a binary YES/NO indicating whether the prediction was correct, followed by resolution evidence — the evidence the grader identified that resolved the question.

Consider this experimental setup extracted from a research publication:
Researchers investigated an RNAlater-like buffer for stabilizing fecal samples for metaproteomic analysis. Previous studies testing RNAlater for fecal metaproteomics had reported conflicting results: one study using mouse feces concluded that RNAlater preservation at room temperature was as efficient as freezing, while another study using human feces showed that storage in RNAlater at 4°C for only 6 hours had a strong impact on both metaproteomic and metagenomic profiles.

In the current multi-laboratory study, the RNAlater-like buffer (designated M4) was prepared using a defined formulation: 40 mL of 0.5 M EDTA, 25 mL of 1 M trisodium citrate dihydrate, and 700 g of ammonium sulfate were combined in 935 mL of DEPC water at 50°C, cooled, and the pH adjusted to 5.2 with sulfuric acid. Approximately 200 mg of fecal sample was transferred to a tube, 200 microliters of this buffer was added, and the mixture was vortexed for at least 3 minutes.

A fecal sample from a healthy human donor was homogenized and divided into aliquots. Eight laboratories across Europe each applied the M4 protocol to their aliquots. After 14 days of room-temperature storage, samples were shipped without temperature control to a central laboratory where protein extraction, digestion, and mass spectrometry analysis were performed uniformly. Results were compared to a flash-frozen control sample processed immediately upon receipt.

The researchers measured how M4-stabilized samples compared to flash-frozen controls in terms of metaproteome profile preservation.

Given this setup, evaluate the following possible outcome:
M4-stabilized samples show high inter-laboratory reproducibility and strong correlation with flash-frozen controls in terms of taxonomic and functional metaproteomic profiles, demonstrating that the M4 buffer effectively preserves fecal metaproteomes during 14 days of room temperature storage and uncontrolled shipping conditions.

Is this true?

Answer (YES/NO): NO